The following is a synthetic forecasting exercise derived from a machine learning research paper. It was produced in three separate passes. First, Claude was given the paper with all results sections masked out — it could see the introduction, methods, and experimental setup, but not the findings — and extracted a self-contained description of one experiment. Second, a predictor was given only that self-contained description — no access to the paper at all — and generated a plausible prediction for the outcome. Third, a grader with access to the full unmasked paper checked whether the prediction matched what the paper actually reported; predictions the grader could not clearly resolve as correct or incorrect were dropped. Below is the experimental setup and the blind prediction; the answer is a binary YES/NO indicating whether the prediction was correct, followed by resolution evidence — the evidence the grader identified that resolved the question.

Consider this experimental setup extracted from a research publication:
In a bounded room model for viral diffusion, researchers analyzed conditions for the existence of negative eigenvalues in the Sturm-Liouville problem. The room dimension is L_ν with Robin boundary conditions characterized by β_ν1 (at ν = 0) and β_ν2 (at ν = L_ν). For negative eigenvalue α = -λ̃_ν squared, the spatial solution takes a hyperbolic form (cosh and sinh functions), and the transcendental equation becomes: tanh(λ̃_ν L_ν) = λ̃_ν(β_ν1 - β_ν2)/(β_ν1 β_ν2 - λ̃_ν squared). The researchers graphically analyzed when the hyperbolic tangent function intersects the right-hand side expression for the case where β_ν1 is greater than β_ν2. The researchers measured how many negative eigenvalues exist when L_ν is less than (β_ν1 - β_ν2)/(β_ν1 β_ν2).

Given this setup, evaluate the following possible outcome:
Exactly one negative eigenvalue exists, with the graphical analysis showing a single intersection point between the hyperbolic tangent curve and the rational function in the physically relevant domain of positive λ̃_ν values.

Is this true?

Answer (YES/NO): NO